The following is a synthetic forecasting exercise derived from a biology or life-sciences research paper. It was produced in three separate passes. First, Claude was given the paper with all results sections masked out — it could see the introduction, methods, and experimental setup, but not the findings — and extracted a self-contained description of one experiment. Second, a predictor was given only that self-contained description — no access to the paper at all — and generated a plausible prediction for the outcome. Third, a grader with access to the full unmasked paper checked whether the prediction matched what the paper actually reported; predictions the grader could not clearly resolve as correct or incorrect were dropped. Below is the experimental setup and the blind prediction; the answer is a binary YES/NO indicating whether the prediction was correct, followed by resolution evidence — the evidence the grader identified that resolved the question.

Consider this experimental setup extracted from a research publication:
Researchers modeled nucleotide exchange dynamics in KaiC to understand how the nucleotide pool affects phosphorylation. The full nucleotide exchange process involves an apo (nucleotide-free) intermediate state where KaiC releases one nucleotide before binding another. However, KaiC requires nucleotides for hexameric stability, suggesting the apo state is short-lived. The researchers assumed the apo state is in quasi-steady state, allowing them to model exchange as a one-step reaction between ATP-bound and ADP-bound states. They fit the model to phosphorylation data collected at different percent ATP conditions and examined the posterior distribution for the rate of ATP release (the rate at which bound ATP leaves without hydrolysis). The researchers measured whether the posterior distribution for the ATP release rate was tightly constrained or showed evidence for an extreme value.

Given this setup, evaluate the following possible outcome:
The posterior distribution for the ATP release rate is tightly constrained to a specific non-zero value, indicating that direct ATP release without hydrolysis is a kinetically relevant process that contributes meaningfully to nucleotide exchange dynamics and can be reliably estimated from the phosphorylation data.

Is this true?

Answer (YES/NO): NO